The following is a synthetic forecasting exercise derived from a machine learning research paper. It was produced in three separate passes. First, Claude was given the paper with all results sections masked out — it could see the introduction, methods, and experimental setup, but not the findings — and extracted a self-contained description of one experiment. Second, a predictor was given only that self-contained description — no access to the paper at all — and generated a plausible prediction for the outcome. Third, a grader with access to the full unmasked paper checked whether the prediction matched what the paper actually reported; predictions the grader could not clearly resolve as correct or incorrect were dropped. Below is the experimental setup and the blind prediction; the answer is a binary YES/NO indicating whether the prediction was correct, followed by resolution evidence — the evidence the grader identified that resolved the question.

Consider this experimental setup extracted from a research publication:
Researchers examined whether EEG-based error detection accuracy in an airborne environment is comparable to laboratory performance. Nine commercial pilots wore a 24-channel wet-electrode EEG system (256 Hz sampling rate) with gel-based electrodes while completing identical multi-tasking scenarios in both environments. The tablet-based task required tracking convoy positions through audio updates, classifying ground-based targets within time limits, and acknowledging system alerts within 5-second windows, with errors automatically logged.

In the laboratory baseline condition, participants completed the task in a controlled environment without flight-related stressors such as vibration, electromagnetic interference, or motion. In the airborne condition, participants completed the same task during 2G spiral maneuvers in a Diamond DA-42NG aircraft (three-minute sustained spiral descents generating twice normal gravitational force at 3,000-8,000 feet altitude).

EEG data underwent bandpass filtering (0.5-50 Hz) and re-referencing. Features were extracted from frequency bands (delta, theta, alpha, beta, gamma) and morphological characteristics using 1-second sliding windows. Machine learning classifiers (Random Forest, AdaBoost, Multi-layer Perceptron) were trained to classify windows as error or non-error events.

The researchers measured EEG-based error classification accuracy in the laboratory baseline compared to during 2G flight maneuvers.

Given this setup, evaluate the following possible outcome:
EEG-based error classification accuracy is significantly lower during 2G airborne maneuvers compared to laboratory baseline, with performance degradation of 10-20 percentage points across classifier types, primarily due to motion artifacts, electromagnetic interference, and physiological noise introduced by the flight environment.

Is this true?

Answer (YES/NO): NO